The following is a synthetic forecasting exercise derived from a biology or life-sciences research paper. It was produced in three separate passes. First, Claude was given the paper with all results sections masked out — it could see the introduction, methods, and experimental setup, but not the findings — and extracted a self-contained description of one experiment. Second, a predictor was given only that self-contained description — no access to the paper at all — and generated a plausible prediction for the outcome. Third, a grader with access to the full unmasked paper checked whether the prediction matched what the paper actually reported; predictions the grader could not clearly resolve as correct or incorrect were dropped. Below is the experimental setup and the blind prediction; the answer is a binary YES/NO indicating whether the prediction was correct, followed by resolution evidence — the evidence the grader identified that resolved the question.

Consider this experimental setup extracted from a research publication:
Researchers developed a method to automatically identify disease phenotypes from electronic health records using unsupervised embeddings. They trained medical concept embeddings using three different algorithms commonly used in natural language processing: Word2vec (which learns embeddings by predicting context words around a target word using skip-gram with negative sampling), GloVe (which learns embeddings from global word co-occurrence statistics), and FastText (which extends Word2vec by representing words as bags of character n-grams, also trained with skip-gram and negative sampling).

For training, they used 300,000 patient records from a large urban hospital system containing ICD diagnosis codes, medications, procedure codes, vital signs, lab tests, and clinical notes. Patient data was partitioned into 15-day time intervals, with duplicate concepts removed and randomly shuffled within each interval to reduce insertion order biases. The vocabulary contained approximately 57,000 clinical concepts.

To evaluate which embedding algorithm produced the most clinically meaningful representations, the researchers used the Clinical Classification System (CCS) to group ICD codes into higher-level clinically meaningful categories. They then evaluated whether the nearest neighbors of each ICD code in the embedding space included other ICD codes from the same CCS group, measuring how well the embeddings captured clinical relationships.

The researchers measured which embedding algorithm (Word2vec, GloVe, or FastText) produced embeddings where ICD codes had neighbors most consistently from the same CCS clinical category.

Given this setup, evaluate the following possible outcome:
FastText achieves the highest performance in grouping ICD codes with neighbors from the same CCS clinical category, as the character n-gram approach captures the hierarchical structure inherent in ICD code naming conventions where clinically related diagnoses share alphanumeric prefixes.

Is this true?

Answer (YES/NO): NO